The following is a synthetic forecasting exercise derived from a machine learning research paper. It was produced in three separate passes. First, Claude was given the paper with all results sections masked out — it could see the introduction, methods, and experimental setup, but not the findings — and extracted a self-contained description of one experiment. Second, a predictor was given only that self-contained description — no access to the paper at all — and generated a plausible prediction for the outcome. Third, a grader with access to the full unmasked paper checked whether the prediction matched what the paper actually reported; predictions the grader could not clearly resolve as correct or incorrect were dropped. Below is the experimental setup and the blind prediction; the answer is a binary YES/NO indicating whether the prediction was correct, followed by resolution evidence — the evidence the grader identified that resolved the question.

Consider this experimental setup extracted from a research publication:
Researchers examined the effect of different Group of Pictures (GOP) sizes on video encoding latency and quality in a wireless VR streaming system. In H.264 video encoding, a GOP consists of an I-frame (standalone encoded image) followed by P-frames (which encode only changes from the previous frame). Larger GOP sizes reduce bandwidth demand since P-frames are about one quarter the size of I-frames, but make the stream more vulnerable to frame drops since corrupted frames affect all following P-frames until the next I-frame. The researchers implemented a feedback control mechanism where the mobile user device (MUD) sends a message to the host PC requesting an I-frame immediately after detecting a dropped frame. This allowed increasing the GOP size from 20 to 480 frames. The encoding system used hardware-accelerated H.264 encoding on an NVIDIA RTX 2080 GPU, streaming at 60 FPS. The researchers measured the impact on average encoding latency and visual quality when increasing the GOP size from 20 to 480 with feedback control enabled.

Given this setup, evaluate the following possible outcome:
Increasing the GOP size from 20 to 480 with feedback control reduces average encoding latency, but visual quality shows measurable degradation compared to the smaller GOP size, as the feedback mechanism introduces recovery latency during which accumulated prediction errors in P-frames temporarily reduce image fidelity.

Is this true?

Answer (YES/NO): NO